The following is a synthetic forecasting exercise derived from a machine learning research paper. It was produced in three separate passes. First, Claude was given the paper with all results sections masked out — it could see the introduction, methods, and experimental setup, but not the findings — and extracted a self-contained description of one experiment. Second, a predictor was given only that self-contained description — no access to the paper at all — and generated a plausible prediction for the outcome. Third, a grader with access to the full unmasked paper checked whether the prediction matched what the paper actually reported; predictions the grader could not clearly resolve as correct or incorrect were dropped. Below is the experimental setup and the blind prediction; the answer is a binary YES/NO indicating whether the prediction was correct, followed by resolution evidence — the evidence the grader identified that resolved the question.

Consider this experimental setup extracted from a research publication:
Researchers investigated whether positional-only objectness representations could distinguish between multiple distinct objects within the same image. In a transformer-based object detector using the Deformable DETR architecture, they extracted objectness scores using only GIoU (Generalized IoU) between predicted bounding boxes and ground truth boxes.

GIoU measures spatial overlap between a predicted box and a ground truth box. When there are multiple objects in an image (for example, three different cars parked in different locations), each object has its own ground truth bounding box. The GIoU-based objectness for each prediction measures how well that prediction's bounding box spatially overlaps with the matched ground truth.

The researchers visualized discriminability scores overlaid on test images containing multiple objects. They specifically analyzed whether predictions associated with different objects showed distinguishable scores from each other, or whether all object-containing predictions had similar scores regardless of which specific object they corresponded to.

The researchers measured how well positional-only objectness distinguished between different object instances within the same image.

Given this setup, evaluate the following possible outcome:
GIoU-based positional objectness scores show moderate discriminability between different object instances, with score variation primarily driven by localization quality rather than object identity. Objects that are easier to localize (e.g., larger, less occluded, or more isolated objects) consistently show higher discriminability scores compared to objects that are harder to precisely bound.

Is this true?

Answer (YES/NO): NO